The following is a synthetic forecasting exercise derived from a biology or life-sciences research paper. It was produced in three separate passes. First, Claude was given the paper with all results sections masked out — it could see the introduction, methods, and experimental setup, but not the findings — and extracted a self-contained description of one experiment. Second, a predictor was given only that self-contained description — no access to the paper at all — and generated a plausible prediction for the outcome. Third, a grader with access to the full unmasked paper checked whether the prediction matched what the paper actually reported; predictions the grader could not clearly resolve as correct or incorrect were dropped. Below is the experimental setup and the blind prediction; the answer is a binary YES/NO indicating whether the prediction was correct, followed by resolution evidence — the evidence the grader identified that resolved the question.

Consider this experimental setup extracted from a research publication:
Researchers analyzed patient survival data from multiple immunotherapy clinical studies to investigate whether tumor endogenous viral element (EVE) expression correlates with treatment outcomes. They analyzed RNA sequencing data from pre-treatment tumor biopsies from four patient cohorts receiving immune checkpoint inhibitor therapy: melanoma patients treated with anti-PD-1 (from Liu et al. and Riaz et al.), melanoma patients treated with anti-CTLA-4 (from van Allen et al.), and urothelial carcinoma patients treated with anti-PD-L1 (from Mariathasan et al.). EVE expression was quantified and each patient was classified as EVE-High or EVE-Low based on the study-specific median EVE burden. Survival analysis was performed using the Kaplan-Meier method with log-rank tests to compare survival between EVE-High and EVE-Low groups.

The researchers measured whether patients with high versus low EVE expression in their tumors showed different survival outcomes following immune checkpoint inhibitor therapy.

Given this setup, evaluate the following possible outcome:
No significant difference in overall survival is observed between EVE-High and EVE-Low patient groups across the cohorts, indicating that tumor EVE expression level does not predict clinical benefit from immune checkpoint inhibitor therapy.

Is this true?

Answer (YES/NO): NO